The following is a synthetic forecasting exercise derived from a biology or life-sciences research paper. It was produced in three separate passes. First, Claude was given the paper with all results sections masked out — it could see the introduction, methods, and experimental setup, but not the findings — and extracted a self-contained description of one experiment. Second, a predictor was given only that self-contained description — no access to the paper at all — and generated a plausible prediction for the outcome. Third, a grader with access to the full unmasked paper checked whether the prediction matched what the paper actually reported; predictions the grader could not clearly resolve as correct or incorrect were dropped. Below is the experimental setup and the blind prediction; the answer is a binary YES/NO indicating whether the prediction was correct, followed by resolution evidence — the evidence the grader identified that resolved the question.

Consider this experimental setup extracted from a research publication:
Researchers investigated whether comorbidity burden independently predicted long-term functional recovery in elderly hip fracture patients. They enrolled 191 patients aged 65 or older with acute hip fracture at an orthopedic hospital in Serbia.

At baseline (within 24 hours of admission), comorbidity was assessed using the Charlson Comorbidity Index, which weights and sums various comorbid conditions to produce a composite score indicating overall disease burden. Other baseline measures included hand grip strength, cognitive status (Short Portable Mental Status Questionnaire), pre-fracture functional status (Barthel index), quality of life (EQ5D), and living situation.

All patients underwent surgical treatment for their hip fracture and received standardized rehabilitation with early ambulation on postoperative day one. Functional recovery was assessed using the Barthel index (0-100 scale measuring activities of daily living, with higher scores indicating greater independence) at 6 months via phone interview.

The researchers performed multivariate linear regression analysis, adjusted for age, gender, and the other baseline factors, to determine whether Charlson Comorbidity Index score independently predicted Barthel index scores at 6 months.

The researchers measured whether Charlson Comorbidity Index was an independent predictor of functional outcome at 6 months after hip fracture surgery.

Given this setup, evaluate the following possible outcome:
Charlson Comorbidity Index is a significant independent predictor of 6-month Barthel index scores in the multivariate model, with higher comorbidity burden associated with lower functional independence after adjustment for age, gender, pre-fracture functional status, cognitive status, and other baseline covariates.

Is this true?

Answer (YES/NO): YES